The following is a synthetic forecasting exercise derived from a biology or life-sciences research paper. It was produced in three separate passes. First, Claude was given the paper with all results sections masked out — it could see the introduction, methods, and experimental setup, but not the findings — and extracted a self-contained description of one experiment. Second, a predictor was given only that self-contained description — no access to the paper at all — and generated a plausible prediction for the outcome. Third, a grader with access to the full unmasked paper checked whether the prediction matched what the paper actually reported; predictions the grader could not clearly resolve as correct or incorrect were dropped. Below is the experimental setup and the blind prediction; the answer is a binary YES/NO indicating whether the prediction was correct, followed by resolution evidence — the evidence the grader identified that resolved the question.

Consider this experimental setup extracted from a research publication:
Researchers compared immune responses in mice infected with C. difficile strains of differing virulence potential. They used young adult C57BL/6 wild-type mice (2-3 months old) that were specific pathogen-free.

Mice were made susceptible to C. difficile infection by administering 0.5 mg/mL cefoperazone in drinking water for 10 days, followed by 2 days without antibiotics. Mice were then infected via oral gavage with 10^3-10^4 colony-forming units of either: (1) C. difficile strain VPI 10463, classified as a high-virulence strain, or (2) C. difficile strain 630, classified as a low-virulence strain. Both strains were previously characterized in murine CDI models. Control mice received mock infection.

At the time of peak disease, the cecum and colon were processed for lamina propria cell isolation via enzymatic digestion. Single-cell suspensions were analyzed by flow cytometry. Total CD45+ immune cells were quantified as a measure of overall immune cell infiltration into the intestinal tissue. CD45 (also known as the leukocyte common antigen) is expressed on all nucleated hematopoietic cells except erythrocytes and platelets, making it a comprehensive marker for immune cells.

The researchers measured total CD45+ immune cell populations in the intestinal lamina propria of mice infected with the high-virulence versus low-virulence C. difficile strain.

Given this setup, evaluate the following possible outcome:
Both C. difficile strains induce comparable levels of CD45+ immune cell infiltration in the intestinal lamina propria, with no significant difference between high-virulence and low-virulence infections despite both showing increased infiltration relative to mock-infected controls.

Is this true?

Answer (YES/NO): NO